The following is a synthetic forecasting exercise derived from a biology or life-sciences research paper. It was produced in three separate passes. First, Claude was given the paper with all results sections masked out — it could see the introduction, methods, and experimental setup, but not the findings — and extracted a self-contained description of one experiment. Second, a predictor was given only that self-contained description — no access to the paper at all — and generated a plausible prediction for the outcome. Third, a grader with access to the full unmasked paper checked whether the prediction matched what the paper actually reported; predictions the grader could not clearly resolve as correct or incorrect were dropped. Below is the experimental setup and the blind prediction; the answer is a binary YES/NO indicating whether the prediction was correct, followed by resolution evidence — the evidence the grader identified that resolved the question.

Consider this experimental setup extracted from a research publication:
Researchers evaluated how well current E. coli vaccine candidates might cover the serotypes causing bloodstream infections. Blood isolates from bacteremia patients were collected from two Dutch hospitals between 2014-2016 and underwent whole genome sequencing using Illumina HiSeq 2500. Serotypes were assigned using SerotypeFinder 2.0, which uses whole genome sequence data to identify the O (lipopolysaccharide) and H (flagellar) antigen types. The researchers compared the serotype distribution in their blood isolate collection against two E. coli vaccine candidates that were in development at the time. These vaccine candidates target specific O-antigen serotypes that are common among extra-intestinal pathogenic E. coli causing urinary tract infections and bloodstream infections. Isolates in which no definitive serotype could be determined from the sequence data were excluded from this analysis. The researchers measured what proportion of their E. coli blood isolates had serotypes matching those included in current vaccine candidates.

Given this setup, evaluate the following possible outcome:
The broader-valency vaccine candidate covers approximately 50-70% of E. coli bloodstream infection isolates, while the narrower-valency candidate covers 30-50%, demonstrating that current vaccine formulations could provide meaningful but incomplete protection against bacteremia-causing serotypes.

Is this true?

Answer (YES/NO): NO